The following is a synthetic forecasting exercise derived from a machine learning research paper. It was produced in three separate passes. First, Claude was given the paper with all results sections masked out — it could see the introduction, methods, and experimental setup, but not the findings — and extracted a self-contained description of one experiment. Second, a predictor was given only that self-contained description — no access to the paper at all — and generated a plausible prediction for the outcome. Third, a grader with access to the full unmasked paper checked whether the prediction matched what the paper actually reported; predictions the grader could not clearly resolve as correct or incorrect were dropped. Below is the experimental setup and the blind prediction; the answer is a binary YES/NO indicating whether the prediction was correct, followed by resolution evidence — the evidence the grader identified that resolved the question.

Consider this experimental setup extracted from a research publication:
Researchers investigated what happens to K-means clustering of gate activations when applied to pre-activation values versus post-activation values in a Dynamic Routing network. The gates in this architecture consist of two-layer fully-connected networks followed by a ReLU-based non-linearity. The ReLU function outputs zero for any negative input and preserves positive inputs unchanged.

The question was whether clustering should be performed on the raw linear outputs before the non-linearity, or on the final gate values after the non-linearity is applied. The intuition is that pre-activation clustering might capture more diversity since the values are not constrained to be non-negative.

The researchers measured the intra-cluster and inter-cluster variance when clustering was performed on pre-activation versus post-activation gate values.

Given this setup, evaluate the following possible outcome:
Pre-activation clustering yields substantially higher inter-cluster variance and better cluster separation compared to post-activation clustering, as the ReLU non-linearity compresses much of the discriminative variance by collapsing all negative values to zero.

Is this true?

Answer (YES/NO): NO